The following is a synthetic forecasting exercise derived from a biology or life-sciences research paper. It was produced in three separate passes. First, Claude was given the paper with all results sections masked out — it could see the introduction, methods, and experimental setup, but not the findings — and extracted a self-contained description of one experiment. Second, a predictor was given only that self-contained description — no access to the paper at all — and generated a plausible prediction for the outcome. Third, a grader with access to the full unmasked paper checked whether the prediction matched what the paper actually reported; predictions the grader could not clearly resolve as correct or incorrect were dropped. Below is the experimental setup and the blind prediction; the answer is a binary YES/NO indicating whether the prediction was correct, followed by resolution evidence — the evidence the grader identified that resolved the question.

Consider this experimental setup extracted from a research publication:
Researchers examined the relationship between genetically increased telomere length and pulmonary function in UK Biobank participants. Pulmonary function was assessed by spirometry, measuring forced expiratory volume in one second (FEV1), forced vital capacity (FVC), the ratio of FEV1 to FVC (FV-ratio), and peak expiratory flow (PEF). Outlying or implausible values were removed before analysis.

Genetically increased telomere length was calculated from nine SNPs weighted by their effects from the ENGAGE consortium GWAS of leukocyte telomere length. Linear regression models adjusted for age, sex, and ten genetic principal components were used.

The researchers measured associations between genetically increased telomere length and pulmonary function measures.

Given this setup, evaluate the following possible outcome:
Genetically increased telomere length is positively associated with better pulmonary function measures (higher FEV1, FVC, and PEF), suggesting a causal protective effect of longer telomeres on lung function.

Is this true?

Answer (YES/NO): NO